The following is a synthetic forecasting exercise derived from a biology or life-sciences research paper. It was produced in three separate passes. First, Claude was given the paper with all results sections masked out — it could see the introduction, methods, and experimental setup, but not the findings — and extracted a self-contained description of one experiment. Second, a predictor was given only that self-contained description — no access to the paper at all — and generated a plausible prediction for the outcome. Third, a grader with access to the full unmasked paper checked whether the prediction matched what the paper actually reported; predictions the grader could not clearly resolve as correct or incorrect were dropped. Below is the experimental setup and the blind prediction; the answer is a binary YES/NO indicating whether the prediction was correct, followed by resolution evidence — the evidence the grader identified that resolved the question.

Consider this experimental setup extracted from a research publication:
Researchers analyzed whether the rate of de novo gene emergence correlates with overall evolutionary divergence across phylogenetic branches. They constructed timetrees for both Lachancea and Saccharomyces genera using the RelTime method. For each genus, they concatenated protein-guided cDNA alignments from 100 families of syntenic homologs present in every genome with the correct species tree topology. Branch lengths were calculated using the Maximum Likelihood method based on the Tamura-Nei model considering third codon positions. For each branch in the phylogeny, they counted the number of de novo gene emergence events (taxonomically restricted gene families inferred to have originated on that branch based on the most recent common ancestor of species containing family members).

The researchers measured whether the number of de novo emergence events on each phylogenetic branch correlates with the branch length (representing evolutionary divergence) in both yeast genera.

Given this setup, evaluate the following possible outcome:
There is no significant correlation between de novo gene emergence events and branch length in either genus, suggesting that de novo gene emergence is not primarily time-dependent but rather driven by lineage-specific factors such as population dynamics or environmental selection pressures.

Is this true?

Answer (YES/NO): NO